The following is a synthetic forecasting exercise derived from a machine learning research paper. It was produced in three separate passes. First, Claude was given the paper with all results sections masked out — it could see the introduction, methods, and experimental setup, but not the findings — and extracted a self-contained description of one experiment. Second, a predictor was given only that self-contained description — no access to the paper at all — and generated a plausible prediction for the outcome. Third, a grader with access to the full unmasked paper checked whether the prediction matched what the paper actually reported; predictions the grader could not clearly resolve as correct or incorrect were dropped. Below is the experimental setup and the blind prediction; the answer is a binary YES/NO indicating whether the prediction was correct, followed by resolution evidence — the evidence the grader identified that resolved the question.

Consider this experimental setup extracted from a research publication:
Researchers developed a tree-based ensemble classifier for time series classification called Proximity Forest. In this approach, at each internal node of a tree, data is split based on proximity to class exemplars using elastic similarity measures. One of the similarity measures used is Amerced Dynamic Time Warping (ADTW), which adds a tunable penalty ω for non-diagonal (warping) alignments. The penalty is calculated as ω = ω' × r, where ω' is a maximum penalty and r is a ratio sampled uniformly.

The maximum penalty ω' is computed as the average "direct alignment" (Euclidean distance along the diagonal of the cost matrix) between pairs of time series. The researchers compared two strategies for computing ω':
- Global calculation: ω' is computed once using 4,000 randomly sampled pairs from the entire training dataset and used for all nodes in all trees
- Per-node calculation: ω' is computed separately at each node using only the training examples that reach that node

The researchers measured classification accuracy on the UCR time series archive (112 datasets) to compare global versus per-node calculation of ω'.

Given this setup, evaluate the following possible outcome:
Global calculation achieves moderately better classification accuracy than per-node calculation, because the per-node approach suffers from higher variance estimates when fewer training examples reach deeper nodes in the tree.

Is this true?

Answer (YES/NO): NO